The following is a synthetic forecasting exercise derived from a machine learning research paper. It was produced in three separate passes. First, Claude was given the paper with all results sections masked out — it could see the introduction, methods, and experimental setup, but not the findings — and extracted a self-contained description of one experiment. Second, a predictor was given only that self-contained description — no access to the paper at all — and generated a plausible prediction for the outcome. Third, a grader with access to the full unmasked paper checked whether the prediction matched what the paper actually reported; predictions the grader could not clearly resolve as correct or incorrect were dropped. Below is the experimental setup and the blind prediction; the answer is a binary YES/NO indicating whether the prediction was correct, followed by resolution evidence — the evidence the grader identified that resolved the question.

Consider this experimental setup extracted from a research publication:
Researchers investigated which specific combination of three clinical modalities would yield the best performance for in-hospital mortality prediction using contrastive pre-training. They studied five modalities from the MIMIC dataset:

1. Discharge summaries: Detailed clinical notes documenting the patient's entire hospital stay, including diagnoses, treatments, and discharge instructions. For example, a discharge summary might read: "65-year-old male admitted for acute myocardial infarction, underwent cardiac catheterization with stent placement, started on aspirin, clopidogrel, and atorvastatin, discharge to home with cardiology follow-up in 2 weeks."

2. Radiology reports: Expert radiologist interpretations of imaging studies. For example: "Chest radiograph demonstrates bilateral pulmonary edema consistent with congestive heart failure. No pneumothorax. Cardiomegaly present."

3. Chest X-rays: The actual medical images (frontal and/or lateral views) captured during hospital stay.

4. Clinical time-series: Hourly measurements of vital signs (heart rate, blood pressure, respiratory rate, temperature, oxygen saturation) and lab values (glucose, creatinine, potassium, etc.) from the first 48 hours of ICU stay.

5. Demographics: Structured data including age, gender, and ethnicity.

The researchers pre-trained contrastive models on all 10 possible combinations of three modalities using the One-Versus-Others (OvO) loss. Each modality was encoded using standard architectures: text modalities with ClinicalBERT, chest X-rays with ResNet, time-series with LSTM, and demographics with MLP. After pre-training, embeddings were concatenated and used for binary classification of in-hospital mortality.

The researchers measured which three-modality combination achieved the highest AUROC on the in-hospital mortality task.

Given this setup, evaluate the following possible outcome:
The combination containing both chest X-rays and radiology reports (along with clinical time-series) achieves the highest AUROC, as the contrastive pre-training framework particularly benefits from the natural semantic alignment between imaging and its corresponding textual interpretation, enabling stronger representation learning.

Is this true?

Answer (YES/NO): NO